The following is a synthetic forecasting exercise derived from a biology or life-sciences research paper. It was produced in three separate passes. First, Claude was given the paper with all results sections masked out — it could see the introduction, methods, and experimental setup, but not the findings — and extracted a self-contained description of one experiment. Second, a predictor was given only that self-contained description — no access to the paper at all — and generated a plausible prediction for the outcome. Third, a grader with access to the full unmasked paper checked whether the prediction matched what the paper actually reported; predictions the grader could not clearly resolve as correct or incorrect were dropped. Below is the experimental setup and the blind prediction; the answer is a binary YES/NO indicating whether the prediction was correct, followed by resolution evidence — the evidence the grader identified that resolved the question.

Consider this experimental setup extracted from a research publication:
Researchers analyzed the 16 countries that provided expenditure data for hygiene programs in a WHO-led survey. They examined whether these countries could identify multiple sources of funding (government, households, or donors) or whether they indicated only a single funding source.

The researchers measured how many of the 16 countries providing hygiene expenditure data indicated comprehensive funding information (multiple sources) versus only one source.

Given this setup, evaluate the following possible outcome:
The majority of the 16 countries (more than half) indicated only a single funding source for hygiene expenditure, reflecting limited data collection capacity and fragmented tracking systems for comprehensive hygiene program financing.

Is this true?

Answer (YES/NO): NO